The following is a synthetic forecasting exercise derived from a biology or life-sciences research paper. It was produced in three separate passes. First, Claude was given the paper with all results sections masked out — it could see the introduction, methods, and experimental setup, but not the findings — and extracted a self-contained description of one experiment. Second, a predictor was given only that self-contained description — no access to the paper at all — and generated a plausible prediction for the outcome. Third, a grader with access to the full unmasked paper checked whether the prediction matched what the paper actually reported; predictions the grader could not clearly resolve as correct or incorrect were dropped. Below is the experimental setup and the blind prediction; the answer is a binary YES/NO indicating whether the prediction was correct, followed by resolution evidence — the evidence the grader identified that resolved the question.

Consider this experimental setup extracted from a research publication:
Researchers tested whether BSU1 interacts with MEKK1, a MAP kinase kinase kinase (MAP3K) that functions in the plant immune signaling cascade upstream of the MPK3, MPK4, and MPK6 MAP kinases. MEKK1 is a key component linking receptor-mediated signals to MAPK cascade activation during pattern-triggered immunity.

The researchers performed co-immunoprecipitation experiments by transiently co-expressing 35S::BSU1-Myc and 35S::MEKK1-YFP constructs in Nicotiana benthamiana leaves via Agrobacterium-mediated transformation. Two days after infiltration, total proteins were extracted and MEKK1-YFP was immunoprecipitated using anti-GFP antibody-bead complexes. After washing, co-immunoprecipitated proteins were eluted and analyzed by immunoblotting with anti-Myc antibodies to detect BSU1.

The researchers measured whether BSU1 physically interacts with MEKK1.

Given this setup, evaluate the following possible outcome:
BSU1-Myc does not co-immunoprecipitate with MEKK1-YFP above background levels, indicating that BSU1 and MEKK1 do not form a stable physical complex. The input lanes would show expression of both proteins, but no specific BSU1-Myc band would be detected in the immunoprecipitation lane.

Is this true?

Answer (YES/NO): NO